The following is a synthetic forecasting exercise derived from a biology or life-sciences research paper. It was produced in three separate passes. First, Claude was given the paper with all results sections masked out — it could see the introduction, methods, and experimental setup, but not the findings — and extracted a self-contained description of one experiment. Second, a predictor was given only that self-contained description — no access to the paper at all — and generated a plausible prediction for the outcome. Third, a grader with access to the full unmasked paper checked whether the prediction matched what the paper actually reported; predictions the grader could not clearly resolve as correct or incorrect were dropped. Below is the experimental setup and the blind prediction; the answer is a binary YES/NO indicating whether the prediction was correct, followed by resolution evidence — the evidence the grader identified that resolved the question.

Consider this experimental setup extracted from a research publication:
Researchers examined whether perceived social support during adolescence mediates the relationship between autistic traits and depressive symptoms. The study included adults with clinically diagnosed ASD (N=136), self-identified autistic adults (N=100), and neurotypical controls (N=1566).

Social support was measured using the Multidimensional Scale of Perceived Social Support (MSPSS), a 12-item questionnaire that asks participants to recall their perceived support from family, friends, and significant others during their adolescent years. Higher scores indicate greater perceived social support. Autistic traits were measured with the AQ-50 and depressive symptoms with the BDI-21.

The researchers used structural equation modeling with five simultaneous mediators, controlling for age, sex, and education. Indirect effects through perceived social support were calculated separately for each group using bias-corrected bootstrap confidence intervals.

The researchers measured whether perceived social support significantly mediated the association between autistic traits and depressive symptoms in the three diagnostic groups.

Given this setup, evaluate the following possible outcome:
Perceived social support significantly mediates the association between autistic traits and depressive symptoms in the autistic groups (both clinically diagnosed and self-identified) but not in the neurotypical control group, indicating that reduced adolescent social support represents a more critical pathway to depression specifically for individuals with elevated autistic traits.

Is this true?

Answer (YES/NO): NO